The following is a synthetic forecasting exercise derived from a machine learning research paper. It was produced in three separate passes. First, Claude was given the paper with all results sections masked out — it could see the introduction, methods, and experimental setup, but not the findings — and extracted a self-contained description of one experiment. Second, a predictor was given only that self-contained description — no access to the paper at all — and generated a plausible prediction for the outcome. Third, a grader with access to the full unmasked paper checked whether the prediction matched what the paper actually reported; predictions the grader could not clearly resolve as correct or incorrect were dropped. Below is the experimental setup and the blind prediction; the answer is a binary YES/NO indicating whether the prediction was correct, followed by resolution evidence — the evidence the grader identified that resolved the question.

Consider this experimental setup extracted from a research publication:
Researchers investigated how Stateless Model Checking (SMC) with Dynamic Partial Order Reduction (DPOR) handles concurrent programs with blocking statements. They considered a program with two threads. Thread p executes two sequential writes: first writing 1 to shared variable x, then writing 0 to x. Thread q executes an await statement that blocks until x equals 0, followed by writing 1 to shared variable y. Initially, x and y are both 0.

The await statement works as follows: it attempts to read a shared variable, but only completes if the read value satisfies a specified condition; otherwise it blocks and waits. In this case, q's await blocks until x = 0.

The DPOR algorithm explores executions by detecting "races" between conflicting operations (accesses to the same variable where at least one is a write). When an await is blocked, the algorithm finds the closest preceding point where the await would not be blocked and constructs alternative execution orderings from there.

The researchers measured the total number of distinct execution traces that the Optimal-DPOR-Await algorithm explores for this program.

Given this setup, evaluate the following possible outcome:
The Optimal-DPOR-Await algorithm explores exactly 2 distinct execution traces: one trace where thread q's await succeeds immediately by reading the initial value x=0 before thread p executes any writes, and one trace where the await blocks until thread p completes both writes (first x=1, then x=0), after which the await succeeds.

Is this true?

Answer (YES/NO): YES